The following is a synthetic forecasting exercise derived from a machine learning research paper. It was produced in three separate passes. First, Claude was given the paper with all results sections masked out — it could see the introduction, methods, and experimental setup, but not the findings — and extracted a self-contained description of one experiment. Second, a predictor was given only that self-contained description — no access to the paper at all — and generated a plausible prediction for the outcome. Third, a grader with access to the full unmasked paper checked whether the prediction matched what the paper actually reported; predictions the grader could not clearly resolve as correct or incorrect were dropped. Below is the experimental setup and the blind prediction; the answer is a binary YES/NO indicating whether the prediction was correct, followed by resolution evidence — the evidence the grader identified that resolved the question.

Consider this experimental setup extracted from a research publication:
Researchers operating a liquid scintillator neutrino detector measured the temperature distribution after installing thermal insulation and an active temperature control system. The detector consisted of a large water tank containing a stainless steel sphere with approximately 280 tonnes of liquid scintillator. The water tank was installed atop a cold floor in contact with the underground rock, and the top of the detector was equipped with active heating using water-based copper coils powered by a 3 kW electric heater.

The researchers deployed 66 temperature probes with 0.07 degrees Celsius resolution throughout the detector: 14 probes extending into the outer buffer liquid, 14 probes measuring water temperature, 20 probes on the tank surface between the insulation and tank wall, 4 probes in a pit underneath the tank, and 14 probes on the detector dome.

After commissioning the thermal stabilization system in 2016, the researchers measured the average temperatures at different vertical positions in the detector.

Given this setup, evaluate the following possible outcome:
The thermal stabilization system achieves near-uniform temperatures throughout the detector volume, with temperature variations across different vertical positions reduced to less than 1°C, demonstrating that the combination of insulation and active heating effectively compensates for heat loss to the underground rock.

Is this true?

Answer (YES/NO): NO